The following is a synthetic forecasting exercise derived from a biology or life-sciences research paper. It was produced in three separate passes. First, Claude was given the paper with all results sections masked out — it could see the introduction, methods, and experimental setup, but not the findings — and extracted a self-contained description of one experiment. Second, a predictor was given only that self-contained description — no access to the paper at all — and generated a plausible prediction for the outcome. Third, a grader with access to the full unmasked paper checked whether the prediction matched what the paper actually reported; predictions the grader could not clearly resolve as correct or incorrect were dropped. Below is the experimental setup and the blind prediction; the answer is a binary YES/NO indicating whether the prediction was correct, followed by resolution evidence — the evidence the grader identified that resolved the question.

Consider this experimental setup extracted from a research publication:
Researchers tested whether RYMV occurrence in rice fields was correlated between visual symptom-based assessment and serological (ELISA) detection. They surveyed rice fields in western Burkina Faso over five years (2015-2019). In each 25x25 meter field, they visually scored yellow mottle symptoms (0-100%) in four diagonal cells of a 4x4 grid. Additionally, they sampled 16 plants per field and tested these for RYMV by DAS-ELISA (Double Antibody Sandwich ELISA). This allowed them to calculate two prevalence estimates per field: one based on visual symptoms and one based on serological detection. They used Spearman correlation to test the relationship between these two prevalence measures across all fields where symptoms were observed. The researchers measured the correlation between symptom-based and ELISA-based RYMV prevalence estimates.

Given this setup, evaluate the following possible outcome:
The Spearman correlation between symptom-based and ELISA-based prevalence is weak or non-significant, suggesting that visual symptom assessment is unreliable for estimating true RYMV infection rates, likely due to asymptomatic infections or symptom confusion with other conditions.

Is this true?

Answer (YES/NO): NO